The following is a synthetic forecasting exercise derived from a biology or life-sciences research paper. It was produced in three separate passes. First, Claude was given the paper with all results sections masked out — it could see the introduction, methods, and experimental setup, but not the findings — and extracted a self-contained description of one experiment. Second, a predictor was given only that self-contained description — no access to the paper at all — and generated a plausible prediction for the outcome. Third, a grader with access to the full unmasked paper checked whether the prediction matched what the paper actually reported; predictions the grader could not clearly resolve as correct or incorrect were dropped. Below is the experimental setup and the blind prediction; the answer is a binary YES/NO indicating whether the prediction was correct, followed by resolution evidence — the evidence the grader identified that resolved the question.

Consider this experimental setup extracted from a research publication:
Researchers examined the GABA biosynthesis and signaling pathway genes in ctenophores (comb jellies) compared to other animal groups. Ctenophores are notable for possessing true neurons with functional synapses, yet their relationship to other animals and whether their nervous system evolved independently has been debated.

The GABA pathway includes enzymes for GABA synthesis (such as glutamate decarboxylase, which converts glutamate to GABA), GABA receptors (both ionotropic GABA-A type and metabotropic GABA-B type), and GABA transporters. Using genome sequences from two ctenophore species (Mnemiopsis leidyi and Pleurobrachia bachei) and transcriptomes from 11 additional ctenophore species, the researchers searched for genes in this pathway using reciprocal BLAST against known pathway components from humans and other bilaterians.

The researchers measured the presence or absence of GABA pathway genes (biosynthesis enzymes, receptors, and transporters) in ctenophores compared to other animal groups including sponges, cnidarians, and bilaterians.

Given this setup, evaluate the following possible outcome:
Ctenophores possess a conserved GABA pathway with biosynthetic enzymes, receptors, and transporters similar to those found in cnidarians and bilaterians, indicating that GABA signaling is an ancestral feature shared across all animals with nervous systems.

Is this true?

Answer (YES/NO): NO